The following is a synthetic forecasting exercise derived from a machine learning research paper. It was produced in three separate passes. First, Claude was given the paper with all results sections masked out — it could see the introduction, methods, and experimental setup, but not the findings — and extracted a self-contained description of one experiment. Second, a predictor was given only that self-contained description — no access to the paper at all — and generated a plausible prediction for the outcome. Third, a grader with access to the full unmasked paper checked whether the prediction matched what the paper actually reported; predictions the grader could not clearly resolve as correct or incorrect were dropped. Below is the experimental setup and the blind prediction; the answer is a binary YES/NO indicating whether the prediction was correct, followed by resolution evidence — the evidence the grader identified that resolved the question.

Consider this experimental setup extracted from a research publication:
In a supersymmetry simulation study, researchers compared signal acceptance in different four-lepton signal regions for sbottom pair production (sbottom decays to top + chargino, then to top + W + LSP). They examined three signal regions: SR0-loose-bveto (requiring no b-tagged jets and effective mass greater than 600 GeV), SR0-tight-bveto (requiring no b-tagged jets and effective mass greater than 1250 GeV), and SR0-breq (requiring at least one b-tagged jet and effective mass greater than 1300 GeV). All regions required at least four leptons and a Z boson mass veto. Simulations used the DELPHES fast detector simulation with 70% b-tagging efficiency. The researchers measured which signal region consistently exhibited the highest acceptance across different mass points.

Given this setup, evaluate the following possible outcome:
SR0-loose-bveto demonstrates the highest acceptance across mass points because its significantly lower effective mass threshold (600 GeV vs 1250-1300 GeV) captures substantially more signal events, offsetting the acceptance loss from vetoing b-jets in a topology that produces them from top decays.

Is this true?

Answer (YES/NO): YES